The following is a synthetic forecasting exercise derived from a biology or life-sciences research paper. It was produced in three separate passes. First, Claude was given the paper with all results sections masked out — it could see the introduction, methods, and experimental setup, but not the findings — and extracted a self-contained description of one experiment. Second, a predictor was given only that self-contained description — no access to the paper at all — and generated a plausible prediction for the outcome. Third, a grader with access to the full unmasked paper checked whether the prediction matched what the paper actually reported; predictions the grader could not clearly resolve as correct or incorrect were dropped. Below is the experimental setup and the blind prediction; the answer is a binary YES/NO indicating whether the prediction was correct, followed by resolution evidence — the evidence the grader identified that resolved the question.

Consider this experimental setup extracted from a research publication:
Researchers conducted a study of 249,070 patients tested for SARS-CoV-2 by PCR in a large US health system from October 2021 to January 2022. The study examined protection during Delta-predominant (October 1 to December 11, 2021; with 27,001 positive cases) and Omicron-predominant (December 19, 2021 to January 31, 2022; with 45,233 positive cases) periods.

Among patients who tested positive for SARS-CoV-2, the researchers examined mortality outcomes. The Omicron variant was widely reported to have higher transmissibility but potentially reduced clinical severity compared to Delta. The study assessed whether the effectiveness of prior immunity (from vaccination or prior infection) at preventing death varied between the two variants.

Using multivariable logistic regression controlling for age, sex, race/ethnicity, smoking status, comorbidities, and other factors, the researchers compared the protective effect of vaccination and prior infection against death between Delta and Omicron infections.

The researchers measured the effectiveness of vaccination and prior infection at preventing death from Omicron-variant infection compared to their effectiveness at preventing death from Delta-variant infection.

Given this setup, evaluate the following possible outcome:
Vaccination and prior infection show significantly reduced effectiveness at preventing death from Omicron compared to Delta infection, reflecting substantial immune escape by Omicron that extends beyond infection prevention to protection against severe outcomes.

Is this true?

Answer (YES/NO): NO